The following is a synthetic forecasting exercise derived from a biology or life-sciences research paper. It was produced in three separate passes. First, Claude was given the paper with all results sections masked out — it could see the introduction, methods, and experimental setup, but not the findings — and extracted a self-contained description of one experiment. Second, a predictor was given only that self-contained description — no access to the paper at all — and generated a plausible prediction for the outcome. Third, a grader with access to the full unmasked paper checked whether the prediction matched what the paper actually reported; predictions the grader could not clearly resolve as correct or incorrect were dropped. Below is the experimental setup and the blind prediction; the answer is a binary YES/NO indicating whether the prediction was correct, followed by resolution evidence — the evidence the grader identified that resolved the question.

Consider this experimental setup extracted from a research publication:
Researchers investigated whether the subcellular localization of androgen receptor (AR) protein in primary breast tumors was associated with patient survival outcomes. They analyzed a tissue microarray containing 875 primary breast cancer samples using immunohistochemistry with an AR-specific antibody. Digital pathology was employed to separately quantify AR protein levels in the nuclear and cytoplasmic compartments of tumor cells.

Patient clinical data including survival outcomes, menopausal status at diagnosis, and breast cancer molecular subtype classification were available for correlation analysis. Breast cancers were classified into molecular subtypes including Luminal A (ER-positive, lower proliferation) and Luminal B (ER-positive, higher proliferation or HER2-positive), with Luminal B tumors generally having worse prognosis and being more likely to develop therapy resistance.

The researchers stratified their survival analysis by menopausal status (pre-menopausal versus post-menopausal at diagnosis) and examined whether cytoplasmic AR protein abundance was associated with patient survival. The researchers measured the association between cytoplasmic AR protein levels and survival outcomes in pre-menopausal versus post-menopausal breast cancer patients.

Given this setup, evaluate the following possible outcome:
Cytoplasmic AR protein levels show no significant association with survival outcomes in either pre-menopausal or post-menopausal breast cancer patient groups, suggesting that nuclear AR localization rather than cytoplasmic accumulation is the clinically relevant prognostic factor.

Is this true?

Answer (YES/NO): NO